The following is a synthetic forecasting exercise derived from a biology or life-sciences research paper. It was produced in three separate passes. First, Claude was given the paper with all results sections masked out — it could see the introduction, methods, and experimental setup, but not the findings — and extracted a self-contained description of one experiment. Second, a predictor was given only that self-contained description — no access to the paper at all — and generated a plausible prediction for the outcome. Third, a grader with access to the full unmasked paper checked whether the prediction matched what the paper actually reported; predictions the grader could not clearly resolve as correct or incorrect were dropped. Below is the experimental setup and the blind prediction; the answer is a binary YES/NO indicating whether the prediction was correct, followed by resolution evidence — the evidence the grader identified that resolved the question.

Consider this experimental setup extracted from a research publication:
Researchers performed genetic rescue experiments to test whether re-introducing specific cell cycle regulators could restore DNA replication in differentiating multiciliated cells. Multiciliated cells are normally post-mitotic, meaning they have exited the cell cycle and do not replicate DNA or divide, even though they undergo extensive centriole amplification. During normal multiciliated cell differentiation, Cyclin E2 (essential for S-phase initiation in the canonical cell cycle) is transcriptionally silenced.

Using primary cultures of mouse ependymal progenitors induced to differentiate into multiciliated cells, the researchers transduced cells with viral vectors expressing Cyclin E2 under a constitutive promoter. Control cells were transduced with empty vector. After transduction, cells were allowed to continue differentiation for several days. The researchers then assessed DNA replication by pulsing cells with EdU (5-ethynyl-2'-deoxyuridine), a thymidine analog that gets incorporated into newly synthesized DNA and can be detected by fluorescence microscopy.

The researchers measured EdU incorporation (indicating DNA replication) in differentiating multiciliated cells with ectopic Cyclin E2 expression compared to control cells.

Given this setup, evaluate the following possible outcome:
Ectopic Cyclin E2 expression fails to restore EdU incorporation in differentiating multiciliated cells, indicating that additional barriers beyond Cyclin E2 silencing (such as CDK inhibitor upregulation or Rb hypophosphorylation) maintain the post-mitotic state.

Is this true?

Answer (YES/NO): NO